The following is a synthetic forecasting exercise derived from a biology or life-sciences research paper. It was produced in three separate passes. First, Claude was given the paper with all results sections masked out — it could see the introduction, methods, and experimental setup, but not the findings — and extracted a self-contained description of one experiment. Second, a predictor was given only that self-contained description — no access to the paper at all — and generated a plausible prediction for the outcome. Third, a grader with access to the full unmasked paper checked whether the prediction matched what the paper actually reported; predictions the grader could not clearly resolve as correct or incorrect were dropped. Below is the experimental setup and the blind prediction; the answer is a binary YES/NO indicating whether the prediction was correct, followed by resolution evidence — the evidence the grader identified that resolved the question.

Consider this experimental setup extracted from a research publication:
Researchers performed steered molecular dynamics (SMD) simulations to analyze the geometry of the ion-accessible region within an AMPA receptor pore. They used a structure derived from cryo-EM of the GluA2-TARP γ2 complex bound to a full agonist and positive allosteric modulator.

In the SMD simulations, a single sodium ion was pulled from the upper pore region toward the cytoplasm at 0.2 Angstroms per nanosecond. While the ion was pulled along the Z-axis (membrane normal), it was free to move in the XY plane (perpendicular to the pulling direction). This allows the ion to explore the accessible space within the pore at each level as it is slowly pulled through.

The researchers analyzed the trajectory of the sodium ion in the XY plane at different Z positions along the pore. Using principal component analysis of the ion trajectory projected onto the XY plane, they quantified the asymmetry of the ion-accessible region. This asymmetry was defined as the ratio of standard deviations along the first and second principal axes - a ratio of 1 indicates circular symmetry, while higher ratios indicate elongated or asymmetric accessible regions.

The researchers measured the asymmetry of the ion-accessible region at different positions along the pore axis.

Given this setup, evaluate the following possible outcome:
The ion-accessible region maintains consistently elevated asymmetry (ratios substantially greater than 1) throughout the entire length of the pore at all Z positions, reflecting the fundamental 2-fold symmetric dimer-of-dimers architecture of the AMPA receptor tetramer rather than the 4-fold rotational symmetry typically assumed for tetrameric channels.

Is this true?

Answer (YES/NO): NO